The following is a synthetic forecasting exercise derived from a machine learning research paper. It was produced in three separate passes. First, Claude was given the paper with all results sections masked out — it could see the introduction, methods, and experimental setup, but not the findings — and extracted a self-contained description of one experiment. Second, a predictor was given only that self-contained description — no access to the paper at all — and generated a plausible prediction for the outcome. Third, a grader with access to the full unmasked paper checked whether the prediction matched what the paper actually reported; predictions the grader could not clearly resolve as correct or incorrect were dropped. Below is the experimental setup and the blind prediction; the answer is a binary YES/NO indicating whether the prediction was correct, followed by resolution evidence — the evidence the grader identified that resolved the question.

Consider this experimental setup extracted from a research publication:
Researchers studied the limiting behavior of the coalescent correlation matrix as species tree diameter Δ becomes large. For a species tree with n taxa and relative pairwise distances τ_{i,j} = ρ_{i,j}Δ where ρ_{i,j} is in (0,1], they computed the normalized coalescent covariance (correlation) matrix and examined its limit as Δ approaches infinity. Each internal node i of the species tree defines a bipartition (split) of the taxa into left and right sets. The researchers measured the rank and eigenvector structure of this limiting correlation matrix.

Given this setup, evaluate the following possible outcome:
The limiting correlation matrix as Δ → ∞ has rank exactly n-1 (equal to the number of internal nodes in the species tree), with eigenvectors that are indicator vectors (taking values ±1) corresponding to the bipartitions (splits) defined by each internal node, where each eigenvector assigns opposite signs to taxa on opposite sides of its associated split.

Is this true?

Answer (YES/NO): NO